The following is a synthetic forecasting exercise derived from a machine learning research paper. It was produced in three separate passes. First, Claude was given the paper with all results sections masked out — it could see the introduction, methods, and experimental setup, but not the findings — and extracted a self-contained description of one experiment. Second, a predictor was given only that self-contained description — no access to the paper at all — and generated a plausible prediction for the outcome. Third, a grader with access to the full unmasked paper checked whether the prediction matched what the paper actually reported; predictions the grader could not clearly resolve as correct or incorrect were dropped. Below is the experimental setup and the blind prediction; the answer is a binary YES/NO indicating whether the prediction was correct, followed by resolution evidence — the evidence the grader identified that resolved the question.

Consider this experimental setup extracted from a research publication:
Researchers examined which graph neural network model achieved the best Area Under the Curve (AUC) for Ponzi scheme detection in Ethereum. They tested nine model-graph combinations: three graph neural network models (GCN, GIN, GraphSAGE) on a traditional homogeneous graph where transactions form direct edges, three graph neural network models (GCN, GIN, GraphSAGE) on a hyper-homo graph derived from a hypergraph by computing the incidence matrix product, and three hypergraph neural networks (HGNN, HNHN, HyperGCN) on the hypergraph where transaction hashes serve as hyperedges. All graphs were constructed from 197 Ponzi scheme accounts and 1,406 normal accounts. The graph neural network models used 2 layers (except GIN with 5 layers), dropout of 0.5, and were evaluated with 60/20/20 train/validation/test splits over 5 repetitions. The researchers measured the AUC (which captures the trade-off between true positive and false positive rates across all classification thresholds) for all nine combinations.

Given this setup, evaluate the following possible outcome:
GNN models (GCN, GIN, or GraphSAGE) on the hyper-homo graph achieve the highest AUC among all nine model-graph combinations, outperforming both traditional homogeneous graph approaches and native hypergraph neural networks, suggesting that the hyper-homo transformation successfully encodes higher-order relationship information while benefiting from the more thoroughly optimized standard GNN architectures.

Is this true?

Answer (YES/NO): YES